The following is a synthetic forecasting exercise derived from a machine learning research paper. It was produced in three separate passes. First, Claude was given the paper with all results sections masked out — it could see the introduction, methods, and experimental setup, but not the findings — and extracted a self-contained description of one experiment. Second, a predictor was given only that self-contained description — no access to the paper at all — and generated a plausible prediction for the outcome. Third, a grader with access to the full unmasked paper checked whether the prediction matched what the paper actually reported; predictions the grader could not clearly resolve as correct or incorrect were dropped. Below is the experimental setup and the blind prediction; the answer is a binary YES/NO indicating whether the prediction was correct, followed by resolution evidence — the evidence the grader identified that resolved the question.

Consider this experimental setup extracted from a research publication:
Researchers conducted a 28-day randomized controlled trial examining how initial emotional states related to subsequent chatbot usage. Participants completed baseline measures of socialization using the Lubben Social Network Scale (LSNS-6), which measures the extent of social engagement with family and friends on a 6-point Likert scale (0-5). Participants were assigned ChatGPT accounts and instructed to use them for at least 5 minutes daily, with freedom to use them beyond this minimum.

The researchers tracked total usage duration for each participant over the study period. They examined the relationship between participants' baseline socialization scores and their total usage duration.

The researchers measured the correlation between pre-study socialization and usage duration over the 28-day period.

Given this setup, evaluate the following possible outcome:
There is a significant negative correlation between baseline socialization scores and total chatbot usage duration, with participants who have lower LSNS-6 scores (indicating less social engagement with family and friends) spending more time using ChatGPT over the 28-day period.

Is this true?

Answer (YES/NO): YES